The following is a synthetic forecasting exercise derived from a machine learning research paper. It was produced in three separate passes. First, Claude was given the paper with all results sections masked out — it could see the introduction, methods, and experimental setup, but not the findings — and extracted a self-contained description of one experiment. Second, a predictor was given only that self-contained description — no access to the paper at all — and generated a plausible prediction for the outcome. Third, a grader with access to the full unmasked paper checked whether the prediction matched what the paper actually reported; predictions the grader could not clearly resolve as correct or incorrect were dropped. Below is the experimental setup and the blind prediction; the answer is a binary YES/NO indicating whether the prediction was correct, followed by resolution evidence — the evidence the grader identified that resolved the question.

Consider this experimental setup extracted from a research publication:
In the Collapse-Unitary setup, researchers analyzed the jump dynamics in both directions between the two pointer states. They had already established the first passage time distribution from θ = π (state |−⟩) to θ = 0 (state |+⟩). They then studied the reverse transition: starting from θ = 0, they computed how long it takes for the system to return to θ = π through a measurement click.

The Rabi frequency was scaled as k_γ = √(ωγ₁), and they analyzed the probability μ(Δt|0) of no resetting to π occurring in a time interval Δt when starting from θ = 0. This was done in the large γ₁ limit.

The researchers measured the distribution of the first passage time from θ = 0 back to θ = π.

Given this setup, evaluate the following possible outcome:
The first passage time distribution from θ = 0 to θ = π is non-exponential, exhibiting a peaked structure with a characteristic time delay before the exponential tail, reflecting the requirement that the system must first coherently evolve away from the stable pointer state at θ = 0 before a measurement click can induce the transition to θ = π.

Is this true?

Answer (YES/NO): NO